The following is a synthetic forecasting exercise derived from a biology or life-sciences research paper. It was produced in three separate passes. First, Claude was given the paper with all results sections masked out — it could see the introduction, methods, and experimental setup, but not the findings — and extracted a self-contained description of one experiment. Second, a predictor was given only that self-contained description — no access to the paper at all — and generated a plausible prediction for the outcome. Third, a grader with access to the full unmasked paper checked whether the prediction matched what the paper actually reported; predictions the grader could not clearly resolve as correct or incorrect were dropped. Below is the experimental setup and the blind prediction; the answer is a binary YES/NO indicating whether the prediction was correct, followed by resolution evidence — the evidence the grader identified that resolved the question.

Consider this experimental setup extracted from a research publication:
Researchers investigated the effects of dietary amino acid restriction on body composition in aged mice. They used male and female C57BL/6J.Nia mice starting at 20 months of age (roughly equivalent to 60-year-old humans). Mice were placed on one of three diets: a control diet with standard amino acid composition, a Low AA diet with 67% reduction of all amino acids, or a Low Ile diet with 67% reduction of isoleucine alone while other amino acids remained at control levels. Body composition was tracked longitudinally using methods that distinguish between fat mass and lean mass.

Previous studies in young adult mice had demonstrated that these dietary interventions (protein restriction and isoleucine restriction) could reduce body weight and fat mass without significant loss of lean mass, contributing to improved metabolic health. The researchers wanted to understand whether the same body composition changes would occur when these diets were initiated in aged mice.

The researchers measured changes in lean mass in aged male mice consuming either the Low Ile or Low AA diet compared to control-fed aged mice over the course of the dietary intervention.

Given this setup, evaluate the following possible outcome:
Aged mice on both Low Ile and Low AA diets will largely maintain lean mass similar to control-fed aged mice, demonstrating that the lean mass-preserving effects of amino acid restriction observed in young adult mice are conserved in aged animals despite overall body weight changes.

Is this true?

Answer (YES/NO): NO